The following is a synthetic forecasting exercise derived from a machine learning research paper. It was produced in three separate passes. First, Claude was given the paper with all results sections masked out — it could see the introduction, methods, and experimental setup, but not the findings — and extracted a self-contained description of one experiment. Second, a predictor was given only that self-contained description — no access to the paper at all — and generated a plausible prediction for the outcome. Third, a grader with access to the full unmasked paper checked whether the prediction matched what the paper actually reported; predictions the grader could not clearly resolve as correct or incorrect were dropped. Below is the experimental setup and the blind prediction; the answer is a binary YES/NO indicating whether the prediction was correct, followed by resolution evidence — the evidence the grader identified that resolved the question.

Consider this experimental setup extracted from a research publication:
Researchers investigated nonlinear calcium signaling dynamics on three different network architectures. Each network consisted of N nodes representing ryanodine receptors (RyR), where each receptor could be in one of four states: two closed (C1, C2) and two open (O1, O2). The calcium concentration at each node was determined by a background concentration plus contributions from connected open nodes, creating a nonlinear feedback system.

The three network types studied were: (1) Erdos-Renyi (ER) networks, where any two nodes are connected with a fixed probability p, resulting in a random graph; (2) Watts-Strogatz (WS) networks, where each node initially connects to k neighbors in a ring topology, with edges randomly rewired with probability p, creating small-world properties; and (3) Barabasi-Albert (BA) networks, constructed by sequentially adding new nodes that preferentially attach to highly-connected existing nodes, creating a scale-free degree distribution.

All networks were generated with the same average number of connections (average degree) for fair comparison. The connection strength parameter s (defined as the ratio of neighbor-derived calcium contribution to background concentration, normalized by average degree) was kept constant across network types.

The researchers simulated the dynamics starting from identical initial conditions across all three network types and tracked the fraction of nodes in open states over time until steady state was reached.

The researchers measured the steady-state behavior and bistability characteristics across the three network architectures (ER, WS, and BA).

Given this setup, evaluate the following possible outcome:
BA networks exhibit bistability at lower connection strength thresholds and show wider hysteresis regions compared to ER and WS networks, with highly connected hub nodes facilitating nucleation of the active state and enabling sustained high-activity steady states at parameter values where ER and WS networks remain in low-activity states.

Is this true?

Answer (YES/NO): NO